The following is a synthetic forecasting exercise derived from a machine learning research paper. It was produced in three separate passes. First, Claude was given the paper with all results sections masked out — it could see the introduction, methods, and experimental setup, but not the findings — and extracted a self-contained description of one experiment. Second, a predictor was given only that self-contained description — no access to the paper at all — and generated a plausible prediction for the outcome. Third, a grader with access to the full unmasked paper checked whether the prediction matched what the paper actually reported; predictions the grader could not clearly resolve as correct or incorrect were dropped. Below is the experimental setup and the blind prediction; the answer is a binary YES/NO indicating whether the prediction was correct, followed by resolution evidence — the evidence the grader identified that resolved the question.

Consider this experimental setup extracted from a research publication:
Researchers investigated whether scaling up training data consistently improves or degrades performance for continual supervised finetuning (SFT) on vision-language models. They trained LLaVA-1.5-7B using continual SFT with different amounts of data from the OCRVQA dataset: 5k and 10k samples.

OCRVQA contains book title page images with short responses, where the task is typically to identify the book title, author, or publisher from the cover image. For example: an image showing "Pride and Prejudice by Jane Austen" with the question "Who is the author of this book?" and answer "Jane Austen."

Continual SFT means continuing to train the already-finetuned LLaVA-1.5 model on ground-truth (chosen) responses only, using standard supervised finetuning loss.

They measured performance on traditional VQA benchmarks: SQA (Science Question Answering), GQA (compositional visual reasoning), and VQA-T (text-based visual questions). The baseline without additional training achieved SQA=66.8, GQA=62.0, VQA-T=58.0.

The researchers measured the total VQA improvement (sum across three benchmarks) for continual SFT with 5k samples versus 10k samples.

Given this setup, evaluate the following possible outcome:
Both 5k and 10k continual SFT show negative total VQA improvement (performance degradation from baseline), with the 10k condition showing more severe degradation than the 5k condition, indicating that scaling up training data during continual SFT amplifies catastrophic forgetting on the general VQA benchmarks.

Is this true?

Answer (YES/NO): NO